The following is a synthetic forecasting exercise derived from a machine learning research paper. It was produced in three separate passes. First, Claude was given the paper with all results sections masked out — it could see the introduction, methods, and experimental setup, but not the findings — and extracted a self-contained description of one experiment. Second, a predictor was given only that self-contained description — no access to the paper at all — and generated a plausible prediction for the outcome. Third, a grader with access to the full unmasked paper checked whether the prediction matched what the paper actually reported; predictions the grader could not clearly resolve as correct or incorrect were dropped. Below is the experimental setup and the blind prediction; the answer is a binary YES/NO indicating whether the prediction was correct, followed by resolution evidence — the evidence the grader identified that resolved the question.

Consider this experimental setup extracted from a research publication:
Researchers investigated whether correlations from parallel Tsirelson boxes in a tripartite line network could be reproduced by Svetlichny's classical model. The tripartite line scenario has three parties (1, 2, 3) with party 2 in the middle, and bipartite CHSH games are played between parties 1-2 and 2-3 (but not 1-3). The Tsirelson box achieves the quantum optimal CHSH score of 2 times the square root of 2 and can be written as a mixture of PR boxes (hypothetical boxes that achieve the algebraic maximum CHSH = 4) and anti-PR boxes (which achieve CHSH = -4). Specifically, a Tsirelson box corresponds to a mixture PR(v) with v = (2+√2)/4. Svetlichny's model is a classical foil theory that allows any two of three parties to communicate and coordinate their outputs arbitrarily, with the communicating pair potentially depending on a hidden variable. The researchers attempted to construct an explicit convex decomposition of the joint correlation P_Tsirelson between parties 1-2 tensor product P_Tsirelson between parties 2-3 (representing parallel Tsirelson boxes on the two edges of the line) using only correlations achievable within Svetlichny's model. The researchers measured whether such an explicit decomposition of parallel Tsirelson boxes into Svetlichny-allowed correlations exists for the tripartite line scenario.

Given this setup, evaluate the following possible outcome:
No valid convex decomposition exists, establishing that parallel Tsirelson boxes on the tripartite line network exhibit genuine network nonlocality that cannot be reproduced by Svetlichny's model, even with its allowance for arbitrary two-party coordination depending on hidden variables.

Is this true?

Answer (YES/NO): NO